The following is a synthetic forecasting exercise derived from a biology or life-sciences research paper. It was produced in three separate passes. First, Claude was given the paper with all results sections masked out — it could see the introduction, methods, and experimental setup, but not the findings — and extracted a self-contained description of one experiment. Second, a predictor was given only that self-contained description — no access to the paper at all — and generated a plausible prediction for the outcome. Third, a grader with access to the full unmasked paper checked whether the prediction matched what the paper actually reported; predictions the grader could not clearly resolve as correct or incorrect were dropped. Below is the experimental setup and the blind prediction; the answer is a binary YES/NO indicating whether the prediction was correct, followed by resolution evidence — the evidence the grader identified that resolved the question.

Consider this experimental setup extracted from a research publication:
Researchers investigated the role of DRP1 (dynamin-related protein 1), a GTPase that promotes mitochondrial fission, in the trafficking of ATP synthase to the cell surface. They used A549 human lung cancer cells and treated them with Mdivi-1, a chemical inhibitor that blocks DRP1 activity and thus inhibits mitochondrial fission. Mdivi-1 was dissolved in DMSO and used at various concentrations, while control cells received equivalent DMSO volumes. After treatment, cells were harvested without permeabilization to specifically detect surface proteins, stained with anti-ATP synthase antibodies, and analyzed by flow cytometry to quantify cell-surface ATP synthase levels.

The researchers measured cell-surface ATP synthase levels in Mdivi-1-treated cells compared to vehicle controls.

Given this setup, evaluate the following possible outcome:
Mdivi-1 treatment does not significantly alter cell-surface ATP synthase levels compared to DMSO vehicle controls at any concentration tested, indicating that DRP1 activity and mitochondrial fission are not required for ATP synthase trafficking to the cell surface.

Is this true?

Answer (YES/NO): NO